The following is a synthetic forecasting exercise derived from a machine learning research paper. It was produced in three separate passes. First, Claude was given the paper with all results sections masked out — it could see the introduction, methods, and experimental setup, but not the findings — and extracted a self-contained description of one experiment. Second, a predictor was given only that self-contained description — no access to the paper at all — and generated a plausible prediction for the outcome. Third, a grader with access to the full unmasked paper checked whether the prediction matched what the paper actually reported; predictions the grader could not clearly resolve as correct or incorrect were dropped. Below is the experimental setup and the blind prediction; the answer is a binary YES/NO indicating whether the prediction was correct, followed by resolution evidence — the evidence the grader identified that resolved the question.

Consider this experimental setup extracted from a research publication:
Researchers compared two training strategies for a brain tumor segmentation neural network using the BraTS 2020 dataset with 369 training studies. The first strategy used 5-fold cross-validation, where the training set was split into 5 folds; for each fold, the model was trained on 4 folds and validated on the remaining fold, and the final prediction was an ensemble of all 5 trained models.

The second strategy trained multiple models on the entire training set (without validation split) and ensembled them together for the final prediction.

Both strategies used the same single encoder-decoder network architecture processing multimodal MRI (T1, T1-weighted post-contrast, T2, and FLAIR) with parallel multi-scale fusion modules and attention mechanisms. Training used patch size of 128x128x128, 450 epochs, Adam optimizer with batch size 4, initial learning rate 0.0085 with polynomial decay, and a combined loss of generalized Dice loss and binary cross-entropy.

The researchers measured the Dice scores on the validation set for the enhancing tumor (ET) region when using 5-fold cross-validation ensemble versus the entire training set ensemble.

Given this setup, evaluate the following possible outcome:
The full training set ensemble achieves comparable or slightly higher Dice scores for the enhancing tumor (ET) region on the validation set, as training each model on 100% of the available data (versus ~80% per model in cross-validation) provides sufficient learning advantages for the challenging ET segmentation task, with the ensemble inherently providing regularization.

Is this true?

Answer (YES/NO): YES